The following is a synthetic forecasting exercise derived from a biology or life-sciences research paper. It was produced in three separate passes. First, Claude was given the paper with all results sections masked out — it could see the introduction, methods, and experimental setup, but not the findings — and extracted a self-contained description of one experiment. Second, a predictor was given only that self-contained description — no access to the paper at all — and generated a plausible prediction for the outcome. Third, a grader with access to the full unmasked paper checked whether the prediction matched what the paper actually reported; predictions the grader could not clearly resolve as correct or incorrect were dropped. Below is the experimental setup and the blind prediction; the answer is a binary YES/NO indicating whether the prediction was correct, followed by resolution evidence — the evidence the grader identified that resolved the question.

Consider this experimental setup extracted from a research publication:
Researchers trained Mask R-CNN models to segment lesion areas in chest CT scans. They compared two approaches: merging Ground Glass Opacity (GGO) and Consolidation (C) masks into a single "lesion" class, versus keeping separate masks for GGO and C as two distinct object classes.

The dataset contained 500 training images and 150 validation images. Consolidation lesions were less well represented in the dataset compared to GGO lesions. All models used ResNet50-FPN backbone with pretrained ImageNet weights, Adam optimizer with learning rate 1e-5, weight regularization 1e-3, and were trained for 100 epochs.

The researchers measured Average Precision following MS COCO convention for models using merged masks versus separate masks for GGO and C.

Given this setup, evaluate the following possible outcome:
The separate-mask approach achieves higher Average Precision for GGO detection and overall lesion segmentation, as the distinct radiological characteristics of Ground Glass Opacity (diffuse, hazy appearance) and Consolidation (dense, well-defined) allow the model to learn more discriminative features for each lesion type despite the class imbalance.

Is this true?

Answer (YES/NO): NO